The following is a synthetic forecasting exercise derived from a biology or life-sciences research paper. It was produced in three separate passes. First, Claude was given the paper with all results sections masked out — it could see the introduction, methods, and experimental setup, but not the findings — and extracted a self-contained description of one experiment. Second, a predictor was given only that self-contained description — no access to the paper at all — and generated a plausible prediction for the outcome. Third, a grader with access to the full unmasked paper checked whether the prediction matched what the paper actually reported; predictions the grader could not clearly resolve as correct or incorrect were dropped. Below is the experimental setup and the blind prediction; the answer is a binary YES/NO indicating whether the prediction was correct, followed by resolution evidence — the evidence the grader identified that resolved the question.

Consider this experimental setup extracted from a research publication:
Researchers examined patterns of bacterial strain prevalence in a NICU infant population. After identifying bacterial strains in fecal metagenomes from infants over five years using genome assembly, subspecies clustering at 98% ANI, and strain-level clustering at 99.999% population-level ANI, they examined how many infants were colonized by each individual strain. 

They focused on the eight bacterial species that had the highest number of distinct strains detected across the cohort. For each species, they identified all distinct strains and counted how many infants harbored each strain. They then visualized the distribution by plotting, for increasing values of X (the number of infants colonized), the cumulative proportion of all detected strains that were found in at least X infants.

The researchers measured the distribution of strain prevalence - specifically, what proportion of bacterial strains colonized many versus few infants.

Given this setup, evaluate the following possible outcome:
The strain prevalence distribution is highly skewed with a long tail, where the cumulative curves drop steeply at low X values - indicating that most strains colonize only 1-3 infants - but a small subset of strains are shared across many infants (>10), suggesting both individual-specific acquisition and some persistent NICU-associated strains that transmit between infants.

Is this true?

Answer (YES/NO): YES